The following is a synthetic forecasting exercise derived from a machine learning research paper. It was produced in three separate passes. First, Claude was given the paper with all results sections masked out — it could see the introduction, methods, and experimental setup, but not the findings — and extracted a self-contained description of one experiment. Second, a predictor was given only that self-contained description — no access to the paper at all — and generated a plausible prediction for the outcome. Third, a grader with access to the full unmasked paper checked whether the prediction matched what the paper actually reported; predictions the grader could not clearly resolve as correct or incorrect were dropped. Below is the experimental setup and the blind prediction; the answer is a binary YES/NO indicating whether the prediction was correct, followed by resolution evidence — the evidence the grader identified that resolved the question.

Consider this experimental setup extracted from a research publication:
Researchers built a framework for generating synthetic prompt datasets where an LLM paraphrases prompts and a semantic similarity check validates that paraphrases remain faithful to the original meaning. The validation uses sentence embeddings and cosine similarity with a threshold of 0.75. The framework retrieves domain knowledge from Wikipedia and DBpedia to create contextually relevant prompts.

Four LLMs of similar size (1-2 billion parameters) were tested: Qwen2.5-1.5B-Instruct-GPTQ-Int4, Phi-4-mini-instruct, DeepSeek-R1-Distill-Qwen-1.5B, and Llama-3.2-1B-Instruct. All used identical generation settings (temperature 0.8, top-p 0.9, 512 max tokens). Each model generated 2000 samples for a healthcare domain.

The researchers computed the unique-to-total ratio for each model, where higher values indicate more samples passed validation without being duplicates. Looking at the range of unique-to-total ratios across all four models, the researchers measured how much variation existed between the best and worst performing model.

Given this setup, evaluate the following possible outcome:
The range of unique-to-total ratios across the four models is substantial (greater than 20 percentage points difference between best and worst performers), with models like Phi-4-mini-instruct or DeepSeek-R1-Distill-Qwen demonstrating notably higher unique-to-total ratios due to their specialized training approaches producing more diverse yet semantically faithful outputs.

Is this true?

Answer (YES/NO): NO